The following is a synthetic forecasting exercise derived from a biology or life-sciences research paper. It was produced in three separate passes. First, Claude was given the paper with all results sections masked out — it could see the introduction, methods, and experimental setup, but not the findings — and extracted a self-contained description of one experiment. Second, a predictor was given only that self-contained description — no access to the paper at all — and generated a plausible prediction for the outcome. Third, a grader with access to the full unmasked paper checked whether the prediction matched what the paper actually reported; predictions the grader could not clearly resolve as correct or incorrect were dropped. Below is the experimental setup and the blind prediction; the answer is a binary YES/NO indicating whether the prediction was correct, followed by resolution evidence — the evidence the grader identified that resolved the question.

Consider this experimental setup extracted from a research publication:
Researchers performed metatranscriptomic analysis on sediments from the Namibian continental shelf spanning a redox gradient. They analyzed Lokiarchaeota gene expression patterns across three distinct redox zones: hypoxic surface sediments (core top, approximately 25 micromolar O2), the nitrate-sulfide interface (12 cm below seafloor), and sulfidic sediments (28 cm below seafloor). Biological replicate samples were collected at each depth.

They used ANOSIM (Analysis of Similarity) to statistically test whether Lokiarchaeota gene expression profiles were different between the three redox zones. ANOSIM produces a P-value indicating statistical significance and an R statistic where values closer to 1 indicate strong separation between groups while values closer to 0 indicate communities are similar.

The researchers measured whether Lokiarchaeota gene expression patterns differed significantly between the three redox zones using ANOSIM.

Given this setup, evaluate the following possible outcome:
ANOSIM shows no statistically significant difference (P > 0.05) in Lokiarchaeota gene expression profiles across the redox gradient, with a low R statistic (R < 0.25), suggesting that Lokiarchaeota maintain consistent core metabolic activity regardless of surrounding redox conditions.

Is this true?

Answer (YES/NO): NO